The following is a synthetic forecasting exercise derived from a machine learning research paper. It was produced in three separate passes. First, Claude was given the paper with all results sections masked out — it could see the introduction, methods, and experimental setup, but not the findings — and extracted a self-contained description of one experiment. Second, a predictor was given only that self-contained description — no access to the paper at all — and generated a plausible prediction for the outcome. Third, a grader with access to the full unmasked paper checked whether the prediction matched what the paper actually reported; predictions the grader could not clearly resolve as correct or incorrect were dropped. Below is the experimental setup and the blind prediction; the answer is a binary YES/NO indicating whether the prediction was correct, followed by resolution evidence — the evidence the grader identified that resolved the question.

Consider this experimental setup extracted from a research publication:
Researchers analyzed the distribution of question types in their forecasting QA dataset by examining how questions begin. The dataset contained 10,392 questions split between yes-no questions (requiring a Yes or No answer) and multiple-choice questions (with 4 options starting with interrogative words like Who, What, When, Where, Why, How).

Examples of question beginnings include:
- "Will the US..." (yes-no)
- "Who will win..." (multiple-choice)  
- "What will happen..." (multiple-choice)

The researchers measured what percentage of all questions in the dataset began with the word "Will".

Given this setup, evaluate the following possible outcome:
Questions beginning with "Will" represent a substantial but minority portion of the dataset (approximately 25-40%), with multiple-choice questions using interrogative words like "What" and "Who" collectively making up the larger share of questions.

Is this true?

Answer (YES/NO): NO